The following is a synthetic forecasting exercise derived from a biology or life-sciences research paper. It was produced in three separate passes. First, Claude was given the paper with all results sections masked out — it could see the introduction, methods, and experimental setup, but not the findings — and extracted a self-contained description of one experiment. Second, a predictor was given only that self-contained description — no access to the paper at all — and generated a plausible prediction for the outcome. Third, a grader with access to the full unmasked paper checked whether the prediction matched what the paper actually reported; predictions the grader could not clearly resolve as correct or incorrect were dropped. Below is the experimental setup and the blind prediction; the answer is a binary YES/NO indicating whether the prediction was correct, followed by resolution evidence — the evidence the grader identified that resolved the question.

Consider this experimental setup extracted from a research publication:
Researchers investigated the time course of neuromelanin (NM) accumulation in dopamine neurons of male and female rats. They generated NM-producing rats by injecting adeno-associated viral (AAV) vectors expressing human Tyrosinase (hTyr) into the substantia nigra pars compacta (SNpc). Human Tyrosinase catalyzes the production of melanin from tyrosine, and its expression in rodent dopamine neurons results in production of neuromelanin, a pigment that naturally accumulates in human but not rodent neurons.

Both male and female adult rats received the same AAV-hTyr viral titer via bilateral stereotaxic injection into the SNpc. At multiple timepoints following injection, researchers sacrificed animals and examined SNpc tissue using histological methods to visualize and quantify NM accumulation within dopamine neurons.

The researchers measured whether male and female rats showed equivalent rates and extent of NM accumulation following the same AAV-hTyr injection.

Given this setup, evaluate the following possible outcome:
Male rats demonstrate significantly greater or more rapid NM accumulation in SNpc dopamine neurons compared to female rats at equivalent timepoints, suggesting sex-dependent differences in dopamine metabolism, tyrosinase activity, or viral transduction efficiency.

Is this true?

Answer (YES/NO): YES